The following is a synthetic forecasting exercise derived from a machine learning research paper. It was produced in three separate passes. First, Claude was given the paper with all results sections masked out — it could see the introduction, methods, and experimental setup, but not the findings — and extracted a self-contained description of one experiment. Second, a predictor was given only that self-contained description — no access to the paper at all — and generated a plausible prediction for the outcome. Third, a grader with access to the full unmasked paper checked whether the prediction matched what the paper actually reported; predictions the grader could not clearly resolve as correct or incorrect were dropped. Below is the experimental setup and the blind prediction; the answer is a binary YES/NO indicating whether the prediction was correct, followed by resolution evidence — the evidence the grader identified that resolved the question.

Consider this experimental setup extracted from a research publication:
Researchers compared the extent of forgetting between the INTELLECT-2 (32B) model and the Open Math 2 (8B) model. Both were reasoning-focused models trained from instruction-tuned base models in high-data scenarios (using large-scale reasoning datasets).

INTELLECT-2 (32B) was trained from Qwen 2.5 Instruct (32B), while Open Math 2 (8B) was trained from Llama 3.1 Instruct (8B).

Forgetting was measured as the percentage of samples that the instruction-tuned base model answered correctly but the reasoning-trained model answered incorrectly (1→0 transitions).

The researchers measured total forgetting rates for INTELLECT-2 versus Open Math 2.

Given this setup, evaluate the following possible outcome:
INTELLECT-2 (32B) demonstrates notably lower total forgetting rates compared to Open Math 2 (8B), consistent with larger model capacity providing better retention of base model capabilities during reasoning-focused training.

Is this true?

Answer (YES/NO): NO